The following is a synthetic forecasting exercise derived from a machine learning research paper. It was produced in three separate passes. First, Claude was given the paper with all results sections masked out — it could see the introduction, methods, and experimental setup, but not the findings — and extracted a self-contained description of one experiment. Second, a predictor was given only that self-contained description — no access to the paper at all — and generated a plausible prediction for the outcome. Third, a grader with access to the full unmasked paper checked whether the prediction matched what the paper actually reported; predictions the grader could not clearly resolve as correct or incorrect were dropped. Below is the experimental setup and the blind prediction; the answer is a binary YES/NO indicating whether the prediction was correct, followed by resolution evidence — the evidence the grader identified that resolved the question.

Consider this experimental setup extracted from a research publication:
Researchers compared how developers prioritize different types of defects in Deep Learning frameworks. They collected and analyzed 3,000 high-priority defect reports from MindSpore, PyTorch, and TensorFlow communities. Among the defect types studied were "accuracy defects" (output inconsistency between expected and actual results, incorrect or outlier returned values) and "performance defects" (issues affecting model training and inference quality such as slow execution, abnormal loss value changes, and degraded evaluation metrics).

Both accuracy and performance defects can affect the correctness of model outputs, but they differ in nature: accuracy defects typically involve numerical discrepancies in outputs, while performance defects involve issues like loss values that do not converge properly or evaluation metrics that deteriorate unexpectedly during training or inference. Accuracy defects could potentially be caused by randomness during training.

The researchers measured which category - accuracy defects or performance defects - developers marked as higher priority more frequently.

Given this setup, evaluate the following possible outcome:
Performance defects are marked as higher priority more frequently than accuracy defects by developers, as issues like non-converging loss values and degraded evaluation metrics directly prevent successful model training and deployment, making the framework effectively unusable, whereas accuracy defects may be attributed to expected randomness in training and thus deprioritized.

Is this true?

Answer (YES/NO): YES